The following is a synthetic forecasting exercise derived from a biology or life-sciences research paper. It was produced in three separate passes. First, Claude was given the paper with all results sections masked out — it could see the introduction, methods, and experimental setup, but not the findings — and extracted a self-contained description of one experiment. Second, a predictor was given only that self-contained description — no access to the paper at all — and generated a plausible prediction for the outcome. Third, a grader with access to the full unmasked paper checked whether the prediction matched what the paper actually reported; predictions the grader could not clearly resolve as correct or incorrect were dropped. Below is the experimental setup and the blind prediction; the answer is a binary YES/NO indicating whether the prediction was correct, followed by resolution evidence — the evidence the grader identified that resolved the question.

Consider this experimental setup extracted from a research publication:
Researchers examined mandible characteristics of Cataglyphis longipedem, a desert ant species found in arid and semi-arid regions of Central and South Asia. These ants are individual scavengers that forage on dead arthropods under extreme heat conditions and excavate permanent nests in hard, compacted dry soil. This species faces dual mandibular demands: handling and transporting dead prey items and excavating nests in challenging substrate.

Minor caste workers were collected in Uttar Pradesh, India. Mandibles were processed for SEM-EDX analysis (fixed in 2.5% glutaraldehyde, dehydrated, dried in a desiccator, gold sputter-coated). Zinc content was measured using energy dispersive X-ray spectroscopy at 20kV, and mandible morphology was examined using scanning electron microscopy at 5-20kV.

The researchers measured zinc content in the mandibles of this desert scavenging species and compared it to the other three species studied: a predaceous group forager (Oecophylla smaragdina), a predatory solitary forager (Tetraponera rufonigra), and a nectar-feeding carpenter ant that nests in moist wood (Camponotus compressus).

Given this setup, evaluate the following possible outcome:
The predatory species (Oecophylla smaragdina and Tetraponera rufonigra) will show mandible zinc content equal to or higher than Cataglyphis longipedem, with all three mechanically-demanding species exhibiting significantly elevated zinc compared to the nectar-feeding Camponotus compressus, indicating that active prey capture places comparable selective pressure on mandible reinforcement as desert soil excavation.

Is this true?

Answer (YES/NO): YES